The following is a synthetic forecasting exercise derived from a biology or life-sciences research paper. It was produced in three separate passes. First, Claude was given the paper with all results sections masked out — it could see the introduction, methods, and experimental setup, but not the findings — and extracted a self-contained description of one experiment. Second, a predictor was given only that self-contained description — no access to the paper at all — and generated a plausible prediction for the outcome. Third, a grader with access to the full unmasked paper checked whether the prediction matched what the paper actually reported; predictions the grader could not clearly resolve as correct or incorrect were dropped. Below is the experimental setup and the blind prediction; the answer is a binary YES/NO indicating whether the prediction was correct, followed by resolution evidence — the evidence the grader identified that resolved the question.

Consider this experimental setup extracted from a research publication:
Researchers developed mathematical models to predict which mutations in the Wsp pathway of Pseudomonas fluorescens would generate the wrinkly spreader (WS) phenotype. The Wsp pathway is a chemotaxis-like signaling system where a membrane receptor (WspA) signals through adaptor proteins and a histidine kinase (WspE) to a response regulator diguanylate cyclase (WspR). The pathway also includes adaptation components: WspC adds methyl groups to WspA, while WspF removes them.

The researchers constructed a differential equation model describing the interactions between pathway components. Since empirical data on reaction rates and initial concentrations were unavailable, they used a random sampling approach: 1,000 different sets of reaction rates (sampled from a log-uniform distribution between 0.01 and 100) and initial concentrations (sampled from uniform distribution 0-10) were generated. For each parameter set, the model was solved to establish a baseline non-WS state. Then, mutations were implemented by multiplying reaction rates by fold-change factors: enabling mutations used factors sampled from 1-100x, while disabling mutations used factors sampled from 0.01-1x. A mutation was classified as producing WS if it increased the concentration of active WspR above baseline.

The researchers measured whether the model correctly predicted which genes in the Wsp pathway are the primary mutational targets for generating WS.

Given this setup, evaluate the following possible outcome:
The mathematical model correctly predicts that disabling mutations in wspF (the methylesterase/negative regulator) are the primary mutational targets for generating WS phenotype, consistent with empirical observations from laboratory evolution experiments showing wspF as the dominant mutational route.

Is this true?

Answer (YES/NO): NO